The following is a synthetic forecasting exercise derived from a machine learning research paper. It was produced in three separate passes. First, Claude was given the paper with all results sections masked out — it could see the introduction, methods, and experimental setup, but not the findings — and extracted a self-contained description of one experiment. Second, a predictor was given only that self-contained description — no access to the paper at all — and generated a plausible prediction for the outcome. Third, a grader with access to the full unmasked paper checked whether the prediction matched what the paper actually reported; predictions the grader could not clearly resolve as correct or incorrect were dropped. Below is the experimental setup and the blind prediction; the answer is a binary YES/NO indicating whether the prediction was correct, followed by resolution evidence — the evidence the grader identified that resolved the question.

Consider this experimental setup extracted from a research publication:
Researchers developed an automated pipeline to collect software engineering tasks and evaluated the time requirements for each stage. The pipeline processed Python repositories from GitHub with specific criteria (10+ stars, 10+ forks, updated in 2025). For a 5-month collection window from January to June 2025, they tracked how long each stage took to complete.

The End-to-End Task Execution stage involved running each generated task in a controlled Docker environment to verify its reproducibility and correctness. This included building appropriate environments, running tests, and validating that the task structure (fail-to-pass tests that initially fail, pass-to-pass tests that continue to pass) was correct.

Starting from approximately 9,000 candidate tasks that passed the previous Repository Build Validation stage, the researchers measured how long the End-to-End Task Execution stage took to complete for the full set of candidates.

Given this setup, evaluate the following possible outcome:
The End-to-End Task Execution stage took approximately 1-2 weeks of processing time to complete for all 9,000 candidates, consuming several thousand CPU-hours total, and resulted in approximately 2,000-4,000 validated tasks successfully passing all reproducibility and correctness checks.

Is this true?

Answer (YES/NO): NO